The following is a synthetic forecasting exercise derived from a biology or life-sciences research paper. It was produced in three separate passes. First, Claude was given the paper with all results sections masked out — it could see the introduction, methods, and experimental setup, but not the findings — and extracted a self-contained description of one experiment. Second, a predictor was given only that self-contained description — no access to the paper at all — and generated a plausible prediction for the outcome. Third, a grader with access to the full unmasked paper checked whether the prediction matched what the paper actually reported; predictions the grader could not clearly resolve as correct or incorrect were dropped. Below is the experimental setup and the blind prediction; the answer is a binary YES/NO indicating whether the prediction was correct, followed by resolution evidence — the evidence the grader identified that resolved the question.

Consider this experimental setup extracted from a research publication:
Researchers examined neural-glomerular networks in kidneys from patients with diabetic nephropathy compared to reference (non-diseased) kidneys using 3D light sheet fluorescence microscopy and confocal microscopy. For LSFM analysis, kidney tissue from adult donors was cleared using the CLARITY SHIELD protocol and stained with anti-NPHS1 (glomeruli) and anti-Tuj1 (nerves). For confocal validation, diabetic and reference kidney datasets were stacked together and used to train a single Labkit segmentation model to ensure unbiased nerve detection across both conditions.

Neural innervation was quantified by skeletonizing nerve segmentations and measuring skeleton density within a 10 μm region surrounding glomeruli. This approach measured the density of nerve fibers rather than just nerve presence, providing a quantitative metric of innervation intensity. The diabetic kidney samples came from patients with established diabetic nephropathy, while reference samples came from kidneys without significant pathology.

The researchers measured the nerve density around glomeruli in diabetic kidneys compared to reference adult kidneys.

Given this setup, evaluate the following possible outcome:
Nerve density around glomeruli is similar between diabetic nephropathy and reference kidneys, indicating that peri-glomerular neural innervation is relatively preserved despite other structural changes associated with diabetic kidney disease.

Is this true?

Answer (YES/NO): NO